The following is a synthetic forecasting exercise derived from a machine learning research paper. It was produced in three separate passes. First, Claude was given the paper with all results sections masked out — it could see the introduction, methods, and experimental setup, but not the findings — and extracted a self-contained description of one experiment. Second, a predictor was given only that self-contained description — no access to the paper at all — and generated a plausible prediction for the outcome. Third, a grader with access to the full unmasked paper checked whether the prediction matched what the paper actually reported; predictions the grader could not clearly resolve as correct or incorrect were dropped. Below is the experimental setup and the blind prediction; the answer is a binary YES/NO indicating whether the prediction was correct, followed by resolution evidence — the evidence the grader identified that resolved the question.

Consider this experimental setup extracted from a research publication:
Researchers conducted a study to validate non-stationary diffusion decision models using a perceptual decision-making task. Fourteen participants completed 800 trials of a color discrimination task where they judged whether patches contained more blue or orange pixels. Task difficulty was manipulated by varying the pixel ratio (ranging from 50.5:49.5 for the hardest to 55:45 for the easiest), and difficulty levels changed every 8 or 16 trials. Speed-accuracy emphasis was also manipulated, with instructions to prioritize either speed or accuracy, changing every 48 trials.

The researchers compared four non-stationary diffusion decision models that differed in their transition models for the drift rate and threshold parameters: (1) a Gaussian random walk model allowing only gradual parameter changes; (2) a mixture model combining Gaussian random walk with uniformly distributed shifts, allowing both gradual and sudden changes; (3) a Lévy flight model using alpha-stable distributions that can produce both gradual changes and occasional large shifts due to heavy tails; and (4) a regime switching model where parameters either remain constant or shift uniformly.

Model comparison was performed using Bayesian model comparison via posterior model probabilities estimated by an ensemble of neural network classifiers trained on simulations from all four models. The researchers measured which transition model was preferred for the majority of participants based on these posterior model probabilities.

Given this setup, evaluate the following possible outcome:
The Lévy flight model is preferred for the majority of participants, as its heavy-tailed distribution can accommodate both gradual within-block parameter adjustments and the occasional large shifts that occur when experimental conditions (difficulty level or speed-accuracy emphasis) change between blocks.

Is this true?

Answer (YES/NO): YES